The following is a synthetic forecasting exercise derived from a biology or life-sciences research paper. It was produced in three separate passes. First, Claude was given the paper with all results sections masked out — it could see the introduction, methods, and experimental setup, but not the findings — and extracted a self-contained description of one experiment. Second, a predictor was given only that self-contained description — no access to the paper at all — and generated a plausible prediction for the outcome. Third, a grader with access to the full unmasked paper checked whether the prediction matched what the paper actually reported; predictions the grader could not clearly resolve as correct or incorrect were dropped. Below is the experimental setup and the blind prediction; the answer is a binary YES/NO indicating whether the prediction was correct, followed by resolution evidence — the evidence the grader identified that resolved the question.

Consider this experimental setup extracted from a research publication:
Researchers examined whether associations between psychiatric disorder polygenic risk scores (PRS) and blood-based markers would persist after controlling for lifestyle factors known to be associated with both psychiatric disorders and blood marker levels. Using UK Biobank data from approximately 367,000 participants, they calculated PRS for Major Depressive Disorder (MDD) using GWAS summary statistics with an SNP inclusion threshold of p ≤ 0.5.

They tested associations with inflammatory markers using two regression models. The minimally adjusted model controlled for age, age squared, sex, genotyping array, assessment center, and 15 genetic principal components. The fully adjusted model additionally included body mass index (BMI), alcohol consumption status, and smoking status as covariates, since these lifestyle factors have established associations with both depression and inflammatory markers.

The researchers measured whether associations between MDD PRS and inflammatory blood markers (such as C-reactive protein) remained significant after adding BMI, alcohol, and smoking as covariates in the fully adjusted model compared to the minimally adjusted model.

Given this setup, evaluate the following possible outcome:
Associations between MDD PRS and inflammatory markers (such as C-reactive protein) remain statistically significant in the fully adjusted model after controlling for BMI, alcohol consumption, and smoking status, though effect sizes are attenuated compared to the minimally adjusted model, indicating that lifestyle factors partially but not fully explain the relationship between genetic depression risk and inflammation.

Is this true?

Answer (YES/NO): YES